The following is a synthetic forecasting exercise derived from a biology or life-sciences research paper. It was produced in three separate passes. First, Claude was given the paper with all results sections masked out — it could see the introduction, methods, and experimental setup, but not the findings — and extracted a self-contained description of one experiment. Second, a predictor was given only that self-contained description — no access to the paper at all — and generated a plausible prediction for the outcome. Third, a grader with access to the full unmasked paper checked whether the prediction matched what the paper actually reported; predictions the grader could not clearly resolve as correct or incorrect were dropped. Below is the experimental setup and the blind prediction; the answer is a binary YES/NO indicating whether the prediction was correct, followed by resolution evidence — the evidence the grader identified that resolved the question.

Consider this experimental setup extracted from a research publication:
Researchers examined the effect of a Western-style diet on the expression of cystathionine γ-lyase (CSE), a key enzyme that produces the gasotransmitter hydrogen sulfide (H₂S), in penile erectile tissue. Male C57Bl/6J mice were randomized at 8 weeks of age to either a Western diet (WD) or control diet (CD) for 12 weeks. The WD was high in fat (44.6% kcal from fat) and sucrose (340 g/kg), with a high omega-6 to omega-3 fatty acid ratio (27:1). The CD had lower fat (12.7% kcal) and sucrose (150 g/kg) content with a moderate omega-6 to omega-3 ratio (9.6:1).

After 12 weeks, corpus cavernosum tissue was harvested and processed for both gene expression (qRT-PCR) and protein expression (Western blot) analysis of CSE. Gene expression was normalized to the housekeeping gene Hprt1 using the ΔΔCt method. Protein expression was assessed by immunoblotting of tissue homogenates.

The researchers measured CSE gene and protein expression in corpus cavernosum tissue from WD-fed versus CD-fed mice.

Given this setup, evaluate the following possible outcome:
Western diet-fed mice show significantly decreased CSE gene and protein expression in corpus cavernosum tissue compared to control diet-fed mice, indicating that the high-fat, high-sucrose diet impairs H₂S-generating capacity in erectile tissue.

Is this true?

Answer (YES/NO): YES